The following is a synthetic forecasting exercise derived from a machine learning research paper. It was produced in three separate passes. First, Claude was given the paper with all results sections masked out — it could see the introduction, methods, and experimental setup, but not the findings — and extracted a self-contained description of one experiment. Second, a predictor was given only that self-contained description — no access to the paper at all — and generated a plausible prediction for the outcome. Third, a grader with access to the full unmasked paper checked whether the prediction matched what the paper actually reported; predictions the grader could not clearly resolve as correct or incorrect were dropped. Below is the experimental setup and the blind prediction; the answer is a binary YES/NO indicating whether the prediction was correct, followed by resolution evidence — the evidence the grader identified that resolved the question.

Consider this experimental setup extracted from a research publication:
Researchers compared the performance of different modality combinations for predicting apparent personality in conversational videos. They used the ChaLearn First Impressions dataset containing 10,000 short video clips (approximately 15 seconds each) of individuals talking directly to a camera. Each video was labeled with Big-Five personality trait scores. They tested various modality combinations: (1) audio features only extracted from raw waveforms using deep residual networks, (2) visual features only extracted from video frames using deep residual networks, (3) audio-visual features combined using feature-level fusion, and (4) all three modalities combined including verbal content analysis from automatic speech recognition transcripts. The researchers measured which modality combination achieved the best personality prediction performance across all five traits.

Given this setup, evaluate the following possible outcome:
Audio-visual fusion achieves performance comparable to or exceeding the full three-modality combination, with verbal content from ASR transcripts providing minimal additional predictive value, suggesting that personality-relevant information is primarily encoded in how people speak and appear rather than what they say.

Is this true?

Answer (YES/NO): NO